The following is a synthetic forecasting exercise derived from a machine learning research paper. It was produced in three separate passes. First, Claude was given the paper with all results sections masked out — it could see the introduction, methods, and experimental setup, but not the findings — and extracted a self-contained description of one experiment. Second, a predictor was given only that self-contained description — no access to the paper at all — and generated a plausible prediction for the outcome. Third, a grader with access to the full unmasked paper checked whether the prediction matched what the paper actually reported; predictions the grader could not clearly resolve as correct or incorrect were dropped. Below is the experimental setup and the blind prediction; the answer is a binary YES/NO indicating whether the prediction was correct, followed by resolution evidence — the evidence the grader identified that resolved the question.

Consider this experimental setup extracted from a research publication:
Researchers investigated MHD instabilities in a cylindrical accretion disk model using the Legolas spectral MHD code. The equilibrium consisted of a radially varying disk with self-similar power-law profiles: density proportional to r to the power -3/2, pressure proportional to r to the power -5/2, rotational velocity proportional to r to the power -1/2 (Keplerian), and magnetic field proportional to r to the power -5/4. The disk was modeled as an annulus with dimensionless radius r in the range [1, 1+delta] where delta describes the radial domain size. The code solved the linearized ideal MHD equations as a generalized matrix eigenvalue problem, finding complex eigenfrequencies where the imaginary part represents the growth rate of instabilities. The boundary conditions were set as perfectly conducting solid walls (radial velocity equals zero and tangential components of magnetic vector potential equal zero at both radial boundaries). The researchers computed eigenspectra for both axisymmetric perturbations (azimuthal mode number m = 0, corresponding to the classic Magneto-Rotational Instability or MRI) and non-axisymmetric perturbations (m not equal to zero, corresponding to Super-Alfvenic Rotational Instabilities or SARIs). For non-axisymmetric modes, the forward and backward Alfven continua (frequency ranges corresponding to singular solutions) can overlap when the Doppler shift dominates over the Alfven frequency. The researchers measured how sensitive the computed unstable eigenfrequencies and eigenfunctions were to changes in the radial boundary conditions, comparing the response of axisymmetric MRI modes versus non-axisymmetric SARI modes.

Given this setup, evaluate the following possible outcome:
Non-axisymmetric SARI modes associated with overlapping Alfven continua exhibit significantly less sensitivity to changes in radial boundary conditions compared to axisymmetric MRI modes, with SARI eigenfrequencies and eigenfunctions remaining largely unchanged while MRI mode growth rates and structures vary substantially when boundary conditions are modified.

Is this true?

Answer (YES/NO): YES